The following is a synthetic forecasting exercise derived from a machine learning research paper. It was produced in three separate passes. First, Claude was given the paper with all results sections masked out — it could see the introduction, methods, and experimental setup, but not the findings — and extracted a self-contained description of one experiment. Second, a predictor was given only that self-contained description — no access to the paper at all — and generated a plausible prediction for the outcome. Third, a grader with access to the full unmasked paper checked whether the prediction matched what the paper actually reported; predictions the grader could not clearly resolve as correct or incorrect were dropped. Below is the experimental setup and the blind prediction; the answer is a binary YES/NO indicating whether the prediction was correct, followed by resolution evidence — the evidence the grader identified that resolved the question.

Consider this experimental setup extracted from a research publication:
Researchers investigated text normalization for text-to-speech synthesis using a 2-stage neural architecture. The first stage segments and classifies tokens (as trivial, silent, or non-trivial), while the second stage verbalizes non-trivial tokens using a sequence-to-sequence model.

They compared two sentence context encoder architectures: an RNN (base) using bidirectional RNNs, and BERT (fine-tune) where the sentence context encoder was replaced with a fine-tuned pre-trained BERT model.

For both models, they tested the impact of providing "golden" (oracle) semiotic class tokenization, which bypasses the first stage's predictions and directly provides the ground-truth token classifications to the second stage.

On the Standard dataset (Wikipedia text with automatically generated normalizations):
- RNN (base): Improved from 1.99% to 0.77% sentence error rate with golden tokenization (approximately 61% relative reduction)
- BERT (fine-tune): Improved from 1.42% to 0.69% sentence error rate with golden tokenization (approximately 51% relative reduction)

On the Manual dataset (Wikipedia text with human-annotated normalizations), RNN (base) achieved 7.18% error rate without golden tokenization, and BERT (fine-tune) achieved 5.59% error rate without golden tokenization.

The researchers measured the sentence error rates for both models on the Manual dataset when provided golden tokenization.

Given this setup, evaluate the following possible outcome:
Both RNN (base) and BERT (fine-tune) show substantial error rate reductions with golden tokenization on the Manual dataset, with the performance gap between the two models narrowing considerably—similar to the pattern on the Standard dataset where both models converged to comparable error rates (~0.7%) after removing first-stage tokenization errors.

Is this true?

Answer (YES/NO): YES